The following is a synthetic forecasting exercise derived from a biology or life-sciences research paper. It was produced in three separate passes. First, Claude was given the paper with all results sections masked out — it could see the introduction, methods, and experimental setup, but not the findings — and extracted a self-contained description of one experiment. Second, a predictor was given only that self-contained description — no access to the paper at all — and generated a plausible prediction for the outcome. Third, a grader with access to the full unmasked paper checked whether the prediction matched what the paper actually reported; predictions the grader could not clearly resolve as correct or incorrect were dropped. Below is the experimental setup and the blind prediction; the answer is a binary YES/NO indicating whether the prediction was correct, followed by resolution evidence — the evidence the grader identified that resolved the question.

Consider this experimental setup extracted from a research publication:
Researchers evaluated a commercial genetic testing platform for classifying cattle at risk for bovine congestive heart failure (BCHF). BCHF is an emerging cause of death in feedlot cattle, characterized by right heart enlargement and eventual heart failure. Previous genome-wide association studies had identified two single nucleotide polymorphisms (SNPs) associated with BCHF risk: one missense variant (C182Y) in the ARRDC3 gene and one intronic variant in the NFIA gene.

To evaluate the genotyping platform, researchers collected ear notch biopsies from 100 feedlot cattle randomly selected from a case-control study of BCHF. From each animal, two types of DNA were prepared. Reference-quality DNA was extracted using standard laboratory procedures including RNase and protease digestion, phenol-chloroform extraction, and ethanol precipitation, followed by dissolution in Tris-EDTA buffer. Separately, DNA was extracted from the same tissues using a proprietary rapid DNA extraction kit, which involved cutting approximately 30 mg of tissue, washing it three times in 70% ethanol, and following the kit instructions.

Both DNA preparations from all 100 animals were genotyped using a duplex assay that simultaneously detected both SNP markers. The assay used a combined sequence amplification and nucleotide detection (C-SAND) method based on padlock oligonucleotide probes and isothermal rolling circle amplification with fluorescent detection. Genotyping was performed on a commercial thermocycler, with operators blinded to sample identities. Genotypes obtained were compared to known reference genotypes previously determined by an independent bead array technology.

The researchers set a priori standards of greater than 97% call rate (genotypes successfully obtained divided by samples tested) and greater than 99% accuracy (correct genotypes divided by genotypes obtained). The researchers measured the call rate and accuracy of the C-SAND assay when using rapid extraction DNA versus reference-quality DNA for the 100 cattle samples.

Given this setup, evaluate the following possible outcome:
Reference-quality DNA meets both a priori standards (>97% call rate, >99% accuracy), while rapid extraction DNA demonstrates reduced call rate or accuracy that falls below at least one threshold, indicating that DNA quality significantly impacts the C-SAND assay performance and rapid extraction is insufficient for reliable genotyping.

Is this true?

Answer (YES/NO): YES